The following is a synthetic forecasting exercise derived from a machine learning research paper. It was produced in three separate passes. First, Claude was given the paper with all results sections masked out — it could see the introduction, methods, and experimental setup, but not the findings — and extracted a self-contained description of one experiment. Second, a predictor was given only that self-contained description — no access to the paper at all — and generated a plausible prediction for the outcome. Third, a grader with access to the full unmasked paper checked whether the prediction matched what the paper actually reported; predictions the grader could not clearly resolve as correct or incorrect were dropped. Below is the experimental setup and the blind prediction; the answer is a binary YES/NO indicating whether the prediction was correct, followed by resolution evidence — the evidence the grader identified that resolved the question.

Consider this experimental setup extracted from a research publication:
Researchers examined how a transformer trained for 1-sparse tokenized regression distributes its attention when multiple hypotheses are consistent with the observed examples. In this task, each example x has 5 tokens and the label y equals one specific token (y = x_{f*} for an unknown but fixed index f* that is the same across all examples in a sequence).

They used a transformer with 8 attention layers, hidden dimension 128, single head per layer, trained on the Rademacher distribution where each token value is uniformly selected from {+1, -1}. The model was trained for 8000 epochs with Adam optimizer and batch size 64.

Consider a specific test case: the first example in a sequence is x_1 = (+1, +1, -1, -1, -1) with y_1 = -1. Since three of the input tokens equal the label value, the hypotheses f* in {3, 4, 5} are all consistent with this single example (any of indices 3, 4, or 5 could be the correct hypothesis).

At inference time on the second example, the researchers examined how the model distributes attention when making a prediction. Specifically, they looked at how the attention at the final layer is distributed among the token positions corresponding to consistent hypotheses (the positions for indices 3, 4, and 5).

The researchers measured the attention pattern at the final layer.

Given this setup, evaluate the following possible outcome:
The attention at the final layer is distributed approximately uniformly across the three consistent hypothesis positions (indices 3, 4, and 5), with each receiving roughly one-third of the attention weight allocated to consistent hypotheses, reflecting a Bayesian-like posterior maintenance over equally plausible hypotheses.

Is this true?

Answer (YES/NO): YES